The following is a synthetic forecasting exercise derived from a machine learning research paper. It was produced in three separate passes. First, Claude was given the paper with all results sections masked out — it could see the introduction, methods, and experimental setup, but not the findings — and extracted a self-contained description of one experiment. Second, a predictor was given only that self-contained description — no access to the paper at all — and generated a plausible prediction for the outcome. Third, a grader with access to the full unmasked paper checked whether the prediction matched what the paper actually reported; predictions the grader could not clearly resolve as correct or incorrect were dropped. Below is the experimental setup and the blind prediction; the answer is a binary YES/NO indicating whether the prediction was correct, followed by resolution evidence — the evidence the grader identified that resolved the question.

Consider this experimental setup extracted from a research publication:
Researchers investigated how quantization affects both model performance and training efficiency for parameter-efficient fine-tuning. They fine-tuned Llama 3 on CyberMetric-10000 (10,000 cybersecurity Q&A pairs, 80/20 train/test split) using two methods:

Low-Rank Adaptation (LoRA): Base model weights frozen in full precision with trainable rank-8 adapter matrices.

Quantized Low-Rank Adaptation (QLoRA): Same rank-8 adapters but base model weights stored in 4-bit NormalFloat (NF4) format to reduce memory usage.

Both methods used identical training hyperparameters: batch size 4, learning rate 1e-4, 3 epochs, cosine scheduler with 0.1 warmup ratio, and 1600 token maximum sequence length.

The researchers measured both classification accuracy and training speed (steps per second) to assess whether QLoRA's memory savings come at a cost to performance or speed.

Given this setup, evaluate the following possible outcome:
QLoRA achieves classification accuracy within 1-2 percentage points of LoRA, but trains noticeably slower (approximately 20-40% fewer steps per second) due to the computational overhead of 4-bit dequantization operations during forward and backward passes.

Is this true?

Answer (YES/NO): NO